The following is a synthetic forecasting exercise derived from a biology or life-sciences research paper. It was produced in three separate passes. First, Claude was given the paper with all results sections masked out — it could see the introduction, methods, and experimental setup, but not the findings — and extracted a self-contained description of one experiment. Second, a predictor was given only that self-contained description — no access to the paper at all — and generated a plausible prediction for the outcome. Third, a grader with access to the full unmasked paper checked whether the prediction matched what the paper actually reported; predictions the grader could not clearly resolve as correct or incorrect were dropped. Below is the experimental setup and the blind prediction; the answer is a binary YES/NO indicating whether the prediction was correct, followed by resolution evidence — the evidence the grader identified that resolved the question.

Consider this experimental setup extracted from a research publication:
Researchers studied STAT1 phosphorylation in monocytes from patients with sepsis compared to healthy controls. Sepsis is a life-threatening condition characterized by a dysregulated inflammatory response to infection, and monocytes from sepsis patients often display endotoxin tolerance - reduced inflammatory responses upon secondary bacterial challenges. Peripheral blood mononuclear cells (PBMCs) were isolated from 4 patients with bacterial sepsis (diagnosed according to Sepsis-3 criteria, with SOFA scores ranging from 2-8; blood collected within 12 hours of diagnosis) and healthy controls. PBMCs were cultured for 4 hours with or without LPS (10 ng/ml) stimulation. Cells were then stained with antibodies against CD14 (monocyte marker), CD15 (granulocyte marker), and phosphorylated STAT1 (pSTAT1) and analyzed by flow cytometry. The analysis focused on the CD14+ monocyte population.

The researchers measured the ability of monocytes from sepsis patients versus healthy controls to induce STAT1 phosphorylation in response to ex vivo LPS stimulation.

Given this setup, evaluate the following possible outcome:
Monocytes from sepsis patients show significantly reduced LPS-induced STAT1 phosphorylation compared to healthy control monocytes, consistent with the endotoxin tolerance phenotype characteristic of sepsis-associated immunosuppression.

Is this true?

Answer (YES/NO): YES